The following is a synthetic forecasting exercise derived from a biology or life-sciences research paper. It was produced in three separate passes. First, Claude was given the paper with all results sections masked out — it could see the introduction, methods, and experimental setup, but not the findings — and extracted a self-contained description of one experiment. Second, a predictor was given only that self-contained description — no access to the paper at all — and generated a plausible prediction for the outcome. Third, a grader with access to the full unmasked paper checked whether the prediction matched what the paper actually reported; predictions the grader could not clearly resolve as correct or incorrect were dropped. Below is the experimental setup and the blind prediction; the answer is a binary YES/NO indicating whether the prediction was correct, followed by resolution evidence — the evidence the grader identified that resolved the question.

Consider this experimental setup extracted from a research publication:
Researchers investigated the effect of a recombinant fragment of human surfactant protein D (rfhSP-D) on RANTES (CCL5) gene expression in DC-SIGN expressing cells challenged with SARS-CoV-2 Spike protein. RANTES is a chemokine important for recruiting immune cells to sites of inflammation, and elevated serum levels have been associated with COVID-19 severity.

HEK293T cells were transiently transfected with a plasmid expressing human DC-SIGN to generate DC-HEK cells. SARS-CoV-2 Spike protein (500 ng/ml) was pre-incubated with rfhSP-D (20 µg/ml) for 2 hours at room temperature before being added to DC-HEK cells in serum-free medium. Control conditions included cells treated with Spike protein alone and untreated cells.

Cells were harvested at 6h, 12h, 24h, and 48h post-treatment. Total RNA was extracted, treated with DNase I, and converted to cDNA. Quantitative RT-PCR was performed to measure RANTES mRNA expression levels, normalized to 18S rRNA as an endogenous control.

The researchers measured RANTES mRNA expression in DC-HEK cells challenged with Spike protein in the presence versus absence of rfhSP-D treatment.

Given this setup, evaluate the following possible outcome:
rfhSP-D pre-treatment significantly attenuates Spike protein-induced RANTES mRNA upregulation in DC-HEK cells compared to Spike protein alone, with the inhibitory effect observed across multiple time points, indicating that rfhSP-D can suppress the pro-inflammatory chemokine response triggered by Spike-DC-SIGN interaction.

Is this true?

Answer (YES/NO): NO